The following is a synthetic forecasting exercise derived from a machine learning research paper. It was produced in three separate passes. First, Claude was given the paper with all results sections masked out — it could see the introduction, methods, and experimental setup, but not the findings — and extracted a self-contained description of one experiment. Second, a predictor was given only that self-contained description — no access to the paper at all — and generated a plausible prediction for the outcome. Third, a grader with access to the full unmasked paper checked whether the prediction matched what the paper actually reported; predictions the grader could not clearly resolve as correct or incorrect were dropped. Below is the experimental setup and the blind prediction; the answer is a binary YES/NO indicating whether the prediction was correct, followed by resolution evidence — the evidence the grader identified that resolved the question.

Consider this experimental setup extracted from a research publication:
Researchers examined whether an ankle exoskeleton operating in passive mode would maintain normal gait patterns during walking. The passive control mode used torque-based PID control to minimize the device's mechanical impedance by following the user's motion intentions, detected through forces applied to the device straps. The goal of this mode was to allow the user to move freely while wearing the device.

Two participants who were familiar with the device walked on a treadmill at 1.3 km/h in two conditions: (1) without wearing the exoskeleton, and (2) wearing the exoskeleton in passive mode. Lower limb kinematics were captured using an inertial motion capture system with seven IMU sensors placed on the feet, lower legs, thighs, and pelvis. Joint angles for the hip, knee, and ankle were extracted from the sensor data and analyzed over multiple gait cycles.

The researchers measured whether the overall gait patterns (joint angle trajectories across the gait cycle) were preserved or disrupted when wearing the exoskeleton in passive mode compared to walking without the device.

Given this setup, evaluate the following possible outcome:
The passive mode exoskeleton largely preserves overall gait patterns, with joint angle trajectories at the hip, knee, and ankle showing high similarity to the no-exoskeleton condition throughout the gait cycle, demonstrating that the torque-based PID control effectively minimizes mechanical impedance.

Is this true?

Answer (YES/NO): NO